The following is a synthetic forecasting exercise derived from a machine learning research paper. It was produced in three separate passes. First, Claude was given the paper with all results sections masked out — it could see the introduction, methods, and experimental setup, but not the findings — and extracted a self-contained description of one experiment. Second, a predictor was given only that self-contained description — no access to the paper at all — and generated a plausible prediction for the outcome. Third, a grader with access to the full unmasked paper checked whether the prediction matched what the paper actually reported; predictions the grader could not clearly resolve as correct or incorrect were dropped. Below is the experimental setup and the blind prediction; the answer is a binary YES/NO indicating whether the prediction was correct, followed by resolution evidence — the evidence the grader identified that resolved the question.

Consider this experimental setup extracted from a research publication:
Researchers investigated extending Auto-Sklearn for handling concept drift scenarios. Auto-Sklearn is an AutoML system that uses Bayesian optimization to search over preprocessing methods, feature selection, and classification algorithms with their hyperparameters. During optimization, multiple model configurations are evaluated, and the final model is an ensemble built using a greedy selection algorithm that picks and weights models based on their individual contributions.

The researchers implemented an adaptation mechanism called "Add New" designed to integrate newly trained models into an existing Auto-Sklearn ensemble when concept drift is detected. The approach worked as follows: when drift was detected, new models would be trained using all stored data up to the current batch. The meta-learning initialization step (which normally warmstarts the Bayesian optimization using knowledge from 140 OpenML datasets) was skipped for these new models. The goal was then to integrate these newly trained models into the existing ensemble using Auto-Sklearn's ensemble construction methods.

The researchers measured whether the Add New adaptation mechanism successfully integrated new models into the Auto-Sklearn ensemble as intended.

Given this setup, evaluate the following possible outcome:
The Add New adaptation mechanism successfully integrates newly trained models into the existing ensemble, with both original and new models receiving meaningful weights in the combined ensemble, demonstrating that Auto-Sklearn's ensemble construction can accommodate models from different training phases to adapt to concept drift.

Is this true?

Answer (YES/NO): NO